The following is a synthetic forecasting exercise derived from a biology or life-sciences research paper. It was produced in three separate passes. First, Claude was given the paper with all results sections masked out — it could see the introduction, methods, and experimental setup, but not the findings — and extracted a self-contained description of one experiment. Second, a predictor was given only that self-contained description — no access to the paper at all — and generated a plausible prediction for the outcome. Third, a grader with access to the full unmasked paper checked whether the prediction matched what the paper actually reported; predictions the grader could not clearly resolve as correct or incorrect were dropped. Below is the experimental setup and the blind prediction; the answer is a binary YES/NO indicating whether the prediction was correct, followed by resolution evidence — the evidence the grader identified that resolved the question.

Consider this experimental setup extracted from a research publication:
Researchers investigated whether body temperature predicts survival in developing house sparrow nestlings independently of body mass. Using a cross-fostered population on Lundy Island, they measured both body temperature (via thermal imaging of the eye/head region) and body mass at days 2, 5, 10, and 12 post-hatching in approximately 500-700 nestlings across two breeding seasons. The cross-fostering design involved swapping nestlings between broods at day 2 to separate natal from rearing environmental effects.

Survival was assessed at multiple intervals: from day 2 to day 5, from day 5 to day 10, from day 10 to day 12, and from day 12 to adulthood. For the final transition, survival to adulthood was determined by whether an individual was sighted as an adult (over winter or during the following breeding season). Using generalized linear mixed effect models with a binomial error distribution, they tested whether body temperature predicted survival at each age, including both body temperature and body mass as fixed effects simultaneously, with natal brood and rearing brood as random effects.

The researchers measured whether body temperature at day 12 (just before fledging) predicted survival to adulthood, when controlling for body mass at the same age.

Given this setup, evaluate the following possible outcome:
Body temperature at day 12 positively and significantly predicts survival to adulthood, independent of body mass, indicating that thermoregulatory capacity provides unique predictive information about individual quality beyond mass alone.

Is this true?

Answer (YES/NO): NO